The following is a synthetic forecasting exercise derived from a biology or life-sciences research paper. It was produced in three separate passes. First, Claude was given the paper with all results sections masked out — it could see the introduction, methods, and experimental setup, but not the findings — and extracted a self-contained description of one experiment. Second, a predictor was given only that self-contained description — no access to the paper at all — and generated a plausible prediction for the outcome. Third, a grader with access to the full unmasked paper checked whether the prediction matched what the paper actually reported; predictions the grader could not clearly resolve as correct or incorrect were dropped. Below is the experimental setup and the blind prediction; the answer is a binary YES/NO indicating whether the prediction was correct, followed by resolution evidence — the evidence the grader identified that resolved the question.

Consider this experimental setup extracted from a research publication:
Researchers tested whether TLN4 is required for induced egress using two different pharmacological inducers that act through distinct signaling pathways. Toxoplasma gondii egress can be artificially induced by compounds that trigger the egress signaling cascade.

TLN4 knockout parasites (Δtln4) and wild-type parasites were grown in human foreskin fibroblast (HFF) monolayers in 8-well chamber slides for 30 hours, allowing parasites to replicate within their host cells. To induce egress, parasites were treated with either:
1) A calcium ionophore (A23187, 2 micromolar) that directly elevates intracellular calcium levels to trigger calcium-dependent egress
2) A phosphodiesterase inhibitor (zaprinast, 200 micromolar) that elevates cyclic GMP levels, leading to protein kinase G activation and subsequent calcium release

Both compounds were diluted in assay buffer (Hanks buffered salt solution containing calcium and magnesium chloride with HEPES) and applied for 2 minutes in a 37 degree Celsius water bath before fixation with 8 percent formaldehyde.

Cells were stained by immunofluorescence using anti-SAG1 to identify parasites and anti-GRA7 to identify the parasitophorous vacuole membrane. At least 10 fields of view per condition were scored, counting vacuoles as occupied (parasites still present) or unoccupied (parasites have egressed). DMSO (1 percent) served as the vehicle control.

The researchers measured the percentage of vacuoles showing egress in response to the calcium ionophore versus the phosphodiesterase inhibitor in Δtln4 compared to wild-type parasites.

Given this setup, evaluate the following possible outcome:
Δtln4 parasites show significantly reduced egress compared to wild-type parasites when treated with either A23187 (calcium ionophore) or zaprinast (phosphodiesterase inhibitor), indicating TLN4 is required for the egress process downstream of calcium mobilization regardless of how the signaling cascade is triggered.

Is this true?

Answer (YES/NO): YES